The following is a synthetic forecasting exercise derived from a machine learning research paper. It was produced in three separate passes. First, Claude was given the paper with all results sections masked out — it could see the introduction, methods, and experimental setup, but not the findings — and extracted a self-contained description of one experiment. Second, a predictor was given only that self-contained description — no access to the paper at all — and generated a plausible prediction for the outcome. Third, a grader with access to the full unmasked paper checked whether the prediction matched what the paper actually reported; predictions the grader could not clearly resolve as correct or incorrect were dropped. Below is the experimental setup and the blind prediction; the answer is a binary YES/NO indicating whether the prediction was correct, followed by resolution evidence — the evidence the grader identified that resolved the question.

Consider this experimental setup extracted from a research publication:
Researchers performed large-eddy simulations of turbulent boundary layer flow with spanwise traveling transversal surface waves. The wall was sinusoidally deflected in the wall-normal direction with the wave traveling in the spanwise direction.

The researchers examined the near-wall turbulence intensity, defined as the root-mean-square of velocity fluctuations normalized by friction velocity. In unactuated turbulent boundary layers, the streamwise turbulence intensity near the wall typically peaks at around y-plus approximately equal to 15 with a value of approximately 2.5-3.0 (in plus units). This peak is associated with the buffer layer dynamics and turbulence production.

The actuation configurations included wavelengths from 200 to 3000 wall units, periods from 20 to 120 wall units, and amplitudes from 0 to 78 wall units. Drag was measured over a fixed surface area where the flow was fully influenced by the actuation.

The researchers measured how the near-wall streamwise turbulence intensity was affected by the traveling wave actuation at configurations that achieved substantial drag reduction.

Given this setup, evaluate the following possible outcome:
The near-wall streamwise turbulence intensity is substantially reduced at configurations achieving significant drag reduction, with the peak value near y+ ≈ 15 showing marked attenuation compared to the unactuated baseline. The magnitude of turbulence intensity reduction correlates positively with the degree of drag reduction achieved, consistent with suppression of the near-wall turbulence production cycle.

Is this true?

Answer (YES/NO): YES